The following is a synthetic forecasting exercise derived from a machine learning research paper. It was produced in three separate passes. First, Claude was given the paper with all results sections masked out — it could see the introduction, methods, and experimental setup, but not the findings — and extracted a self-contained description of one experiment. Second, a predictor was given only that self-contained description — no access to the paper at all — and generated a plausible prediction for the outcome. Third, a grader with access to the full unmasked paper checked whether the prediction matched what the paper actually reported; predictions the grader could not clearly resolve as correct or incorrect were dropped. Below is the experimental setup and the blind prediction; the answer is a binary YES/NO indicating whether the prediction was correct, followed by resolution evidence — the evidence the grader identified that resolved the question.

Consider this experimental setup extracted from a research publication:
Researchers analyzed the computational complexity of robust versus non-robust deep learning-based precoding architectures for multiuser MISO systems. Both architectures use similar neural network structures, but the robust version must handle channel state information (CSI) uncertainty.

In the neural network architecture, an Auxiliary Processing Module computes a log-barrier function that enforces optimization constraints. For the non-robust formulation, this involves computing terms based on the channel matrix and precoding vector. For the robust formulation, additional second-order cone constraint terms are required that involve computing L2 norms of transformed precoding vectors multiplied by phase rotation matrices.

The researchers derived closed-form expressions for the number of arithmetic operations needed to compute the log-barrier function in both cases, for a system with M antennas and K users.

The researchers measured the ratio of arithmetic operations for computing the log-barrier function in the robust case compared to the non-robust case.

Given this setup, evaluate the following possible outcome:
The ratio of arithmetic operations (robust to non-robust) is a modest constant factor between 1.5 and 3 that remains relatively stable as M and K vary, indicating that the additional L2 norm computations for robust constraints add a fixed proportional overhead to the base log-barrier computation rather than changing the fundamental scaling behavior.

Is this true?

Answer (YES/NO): YES